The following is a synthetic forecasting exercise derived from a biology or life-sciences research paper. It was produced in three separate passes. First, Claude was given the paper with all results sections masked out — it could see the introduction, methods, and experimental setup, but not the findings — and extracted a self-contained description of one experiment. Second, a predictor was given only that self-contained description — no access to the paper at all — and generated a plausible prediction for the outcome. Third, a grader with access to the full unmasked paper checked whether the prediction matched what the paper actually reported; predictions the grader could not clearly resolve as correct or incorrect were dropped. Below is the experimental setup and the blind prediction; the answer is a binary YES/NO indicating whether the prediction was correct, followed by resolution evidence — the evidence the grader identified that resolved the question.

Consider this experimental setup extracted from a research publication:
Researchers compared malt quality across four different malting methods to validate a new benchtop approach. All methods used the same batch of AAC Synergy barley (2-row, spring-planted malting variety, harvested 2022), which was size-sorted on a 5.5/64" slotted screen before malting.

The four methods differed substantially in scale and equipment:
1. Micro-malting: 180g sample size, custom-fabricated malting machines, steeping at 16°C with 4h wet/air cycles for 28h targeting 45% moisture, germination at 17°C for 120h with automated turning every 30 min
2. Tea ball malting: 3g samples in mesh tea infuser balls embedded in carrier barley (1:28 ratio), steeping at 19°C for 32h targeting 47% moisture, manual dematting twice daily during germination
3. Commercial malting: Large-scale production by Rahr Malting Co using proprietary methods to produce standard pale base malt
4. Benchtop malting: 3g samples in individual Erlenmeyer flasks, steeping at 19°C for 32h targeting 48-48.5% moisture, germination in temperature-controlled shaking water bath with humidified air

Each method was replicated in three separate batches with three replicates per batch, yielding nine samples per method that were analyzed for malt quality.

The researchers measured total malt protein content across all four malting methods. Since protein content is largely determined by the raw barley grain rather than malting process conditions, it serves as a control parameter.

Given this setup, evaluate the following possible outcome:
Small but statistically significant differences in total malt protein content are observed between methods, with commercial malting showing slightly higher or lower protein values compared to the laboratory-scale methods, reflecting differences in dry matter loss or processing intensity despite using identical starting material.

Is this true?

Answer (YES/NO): NO